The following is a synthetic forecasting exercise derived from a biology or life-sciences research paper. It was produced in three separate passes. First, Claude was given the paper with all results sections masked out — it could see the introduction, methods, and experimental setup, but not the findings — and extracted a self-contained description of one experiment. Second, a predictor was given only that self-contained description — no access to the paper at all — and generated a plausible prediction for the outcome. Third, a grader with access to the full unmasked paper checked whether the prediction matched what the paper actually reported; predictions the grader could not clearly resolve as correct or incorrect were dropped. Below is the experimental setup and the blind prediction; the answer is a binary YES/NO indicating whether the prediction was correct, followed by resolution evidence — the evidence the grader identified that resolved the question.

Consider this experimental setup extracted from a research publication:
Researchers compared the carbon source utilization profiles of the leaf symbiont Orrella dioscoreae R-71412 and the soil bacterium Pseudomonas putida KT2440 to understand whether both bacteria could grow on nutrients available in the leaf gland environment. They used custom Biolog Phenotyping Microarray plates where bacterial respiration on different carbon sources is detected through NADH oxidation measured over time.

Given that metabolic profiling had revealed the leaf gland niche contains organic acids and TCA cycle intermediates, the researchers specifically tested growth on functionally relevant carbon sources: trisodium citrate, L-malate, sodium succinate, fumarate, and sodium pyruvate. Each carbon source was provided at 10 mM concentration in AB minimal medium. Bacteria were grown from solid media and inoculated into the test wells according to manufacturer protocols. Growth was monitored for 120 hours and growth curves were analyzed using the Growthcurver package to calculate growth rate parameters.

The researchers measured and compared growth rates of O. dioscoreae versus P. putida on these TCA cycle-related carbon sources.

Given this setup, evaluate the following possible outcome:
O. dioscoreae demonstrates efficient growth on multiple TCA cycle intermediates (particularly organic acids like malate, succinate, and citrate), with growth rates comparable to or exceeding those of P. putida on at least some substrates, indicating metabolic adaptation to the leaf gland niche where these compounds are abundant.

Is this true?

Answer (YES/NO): NO